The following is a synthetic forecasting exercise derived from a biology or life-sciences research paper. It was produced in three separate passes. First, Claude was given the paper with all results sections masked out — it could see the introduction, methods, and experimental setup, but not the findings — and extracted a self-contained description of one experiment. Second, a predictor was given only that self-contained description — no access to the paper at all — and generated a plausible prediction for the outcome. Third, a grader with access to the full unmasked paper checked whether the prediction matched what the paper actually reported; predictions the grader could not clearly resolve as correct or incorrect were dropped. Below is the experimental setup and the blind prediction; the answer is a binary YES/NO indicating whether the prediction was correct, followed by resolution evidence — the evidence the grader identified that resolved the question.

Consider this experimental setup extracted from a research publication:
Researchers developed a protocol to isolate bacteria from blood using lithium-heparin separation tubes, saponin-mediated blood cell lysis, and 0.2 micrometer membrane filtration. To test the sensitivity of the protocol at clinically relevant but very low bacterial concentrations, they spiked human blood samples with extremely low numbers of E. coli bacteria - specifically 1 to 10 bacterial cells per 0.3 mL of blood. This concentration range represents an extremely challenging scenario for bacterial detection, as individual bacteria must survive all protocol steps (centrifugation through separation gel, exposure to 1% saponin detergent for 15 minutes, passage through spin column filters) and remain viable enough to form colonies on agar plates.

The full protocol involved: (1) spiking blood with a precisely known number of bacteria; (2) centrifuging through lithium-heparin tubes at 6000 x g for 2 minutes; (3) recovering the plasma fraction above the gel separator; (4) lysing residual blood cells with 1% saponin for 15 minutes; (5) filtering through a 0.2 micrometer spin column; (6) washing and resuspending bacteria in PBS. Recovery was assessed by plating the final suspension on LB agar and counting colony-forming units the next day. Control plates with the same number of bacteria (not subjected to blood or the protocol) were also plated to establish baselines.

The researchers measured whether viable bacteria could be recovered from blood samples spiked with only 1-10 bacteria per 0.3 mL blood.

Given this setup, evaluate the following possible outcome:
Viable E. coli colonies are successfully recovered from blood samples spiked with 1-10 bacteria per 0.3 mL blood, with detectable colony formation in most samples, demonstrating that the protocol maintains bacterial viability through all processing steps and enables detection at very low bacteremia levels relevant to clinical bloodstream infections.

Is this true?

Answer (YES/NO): YES